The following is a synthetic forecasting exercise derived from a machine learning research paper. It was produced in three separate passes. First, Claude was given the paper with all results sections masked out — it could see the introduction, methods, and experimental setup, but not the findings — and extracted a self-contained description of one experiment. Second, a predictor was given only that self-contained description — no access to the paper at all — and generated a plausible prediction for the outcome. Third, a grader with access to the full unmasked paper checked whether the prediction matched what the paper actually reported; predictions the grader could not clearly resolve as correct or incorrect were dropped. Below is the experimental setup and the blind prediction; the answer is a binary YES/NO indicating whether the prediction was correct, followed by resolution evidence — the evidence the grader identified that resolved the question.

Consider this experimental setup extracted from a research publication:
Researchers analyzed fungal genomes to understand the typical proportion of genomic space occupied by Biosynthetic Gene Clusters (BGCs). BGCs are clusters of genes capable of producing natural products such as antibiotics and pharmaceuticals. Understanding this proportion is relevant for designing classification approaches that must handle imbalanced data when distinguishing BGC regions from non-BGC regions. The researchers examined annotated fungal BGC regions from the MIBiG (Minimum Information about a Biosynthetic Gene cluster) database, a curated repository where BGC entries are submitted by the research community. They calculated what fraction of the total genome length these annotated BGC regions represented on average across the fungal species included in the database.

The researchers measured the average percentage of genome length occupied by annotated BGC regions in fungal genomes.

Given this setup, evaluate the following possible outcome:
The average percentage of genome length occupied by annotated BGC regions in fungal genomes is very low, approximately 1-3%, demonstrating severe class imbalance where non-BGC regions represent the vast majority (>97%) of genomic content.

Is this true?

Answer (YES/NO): YES